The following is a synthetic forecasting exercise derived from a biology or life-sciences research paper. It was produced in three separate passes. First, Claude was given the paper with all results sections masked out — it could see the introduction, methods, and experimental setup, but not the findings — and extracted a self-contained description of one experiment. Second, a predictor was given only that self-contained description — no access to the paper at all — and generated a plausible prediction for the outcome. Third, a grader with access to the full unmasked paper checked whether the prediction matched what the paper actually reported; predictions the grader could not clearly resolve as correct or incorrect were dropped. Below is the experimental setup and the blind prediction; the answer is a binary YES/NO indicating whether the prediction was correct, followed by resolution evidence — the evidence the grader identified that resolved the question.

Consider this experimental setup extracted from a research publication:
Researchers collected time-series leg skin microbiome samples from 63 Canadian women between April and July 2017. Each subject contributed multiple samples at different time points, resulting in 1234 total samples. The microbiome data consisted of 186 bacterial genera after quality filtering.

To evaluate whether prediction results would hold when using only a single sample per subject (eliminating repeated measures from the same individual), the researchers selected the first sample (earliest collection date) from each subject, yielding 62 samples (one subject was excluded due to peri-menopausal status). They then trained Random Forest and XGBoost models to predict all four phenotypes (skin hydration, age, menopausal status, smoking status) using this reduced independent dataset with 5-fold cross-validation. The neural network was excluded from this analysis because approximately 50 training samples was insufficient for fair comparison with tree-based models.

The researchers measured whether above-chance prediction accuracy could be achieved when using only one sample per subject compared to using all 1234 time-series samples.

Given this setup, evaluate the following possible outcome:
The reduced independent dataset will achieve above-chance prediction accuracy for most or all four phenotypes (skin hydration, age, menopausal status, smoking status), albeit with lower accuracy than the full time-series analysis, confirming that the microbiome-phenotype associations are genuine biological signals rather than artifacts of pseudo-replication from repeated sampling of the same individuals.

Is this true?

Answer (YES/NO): YES